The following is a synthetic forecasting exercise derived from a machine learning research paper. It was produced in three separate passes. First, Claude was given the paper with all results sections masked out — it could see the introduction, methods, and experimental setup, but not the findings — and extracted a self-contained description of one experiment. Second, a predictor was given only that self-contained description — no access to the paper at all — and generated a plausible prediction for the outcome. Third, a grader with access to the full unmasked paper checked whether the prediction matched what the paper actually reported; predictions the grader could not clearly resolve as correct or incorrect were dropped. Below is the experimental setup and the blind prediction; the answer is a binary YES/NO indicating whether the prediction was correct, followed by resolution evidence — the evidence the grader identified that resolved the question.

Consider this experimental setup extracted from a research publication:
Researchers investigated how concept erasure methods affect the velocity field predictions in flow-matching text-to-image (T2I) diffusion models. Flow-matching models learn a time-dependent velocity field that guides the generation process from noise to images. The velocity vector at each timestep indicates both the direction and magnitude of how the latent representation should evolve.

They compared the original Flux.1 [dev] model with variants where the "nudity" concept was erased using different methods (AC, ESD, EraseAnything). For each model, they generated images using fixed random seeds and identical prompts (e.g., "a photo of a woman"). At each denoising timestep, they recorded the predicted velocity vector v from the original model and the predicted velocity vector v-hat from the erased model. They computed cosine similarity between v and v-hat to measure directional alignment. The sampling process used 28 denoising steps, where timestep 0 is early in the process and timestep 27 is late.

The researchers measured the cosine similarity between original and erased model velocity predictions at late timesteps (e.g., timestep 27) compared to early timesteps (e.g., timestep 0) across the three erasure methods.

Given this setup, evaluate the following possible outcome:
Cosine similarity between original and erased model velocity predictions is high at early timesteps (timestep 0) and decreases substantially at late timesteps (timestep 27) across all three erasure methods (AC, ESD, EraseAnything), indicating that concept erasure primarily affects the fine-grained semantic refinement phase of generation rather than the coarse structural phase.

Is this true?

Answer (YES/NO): NO